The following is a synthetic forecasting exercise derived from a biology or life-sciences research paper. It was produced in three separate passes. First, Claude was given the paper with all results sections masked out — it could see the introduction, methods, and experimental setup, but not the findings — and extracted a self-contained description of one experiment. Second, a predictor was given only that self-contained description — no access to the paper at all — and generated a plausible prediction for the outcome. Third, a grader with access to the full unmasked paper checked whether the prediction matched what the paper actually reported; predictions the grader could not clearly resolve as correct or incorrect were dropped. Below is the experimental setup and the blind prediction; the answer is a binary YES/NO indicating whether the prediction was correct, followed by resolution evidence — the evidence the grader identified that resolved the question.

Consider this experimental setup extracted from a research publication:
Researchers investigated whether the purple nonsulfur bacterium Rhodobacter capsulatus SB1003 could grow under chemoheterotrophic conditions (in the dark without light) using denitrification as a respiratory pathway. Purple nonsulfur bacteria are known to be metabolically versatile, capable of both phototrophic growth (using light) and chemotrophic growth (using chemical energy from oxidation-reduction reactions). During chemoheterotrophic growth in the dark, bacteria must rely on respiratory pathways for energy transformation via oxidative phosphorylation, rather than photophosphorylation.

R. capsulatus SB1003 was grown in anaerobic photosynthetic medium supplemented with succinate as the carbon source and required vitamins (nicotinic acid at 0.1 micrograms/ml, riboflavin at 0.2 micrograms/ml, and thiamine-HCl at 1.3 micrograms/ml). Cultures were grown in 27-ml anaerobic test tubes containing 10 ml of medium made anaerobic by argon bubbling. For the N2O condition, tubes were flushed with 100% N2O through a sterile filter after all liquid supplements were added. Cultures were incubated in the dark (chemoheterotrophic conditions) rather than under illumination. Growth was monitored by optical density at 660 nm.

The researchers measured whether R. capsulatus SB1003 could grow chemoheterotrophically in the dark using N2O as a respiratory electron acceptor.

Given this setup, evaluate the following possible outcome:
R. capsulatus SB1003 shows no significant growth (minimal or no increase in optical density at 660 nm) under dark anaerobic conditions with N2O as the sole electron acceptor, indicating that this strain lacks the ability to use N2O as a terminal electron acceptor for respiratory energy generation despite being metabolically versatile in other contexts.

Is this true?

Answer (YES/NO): NO